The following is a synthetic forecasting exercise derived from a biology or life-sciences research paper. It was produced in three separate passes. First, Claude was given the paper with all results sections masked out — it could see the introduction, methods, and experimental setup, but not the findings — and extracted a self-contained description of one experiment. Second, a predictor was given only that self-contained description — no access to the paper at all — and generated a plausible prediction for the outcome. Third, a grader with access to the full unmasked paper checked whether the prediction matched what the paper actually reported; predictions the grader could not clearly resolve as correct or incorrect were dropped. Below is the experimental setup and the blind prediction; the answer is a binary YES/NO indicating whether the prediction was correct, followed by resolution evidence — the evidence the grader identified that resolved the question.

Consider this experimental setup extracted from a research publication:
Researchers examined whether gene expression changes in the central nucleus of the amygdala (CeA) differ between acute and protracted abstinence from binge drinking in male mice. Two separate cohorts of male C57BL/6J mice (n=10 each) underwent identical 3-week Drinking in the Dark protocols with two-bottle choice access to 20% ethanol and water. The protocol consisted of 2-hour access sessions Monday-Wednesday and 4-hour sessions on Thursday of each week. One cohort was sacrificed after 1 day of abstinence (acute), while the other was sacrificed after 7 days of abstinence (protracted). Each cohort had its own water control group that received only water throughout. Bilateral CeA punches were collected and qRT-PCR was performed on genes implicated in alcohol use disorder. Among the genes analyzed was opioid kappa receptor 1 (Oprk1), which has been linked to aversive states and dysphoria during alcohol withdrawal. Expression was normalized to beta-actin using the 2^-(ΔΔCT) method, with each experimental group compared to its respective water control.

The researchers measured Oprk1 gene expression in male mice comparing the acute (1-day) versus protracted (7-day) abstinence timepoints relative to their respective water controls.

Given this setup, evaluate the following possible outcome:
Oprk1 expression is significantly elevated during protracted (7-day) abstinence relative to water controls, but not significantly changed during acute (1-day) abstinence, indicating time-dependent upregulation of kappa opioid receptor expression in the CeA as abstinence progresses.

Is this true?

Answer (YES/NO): NO